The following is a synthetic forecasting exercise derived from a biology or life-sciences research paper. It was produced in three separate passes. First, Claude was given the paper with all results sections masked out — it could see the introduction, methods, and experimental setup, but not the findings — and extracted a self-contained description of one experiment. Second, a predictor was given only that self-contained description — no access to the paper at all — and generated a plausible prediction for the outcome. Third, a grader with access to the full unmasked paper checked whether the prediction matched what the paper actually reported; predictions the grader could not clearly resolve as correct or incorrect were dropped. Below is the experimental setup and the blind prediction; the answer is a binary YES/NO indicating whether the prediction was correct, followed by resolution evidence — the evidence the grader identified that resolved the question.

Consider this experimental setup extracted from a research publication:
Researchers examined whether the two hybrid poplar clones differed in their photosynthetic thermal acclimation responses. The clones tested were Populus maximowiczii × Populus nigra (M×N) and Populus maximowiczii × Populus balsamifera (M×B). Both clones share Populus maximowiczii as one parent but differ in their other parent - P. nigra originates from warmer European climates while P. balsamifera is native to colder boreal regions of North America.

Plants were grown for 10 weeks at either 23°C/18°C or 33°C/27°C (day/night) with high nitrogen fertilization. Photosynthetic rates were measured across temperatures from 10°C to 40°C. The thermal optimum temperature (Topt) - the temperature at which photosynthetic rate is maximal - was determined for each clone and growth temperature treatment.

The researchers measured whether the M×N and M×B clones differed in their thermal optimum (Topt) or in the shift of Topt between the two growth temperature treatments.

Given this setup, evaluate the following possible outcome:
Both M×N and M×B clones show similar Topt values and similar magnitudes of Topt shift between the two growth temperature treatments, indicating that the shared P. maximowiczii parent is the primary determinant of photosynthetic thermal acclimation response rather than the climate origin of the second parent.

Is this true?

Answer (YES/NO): NO